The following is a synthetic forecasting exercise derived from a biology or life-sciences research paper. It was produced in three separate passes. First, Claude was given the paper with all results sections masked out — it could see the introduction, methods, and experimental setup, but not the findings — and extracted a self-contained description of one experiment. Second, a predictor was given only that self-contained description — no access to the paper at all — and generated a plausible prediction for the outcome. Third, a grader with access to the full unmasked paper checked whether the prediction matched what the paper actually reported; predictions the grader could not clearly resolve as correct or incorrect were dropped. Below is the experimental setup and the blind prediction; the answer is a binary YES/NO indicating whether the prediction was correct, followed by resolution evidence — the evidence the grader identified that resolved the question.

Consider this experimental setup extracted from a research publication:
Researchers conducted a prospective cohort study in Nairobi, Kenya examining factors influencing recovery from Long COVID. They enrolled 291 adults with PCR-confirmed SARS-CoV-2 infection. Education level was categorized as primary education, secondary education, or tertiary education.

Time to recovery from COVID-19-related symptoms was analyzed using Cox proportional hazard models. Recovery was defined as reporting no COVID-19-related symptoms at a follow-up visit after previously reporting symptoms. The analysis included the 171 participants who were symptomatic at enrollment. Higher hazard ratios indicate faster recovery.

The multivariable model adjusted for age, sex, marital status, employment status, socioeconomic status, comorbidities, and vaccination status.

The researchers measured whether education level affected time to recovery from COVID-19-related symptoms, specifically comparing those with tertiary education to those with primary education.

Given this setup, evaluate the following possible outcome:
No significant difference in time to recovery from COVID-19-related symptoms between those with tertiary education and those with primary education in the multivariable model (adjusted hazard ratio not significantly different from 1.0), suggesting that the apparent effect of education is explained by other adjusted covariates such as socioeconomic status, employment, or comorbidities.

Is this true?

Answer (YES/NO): NO